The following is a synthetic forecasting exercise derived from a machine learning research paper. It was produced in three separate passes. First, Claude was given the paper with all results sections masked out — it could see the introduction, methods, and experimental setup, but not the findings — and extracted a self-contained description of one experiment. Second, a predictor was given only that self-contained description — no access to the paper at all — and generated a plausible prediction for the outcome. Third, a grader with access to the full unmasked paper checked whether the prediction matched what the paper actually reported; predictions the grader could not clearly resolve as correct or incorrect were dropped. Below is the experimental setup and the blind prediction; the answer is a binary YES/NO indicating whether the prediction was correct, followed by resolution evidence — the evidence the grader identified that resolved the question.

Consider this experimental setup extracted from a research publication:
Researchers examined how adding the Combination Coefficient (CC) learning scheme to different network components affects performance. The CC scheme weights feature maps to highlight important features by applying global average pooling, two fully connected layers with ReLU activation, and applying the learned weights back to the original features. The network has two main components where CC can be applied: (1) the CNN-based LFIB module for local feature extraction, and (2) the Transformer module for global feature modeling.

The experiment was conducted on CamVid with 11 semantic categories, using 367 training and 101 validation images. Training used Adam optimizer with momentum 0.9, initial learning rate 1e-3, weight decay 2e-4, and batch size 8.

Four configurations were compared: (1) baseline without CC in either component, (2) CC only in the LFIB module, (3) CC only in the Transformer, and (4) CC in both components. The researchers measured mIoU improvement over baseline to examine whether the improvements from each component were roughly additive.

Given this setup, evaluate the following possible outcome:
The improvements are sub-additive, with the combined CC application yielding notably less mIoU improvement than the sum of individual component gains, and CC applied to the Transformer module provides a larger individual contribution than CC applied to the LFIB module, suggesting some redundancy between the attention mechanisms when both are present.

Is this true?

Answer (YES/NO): NO